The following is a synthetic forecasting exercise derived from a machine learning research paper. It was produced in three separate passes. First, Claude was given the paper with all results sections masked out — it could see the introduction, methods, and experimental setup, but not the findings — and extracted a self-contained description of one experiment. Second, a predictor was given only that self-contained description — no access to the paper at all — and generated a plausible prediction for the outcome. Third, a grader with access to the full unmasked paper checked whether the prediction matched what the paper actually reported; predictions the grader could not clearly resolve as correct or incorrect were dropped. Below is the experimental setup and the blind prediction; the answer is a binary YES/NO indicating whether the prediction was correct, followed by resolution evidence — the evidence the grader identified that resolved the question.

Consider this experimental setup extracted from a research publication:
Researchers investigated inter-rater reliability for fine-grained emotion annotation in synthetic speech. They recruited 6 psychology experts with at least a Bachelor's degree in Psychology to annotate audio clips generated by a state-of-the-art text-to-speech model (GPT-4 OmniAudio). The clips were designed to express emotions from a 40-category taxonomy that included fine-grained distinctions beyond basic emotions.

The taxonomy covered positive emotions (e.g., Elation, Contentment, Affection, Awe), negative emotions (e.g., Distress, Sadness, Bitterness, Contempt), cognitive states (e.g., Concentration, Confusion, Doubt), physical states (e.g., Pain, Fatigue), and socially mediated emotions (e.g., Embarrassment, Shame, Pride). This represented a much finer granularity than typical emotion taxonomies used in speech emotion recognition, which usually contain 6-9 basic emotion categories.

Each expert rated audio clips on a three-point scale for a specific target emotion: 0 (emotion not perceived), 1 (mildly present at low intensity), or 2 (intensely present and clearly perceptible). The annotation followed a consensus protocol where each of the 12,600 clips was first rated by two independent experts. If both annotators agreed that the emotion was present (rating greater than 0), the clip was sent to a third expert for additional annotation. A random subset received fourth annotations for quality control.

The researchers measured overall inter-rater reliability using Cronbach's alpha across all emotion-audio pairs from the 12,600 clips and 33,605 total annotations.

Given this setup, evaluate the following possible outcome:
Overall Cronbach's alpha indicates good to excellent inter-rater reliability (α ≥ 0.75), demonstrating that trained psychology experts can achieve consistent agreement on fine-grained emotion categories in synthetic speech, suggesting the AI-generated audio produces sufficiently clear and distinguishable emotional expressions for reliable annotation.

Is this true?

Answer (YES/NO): NO